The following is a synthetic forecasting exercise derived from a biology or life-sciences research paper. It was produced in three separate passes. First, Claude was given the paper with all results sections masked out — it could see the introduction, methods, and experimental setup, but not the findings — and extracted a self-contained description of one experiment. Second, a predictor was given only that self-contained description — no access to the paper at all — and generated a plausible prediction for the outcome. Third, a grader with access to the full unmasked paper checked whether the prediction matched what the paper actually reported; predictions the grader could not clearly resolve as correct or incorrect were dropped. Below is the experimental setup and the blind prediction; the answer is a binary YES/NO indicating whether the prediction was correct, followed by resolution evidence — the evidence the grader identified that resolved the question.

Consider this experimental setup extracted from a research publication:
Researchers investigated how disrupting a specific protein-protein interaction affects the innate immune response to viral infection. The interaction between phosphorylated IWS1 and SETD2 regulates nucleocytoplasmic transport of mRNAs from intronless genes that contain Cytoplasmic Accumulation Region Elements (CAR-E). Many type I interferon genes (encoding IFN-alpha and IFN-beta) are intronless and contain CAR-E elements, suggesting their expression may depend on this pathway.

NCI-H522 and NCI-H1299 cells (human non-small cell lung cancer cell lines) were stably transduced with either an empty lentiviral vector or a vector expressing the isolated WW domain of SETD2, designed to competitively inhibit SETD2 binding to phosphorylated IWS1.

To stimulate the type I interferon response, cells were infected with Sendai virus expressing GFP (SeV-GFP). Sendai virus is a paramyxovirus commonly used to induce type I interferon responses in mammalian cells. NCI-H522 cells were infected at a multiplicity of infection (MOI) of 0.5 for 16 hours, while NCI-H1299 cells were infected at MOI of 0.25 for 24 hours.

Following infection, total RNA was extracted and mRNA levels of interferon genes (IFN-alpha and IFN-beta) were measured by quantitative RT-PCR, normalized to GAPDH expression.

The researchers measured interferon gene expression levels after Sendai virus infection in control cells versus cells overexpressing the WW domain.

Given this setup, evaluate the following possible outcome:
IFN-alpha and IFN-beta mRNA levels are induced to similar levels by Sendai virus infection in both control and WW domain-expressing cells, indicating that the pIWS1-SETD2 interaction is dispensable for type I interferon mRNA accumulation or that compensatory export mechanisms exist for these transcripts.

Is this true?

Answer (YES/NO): NO